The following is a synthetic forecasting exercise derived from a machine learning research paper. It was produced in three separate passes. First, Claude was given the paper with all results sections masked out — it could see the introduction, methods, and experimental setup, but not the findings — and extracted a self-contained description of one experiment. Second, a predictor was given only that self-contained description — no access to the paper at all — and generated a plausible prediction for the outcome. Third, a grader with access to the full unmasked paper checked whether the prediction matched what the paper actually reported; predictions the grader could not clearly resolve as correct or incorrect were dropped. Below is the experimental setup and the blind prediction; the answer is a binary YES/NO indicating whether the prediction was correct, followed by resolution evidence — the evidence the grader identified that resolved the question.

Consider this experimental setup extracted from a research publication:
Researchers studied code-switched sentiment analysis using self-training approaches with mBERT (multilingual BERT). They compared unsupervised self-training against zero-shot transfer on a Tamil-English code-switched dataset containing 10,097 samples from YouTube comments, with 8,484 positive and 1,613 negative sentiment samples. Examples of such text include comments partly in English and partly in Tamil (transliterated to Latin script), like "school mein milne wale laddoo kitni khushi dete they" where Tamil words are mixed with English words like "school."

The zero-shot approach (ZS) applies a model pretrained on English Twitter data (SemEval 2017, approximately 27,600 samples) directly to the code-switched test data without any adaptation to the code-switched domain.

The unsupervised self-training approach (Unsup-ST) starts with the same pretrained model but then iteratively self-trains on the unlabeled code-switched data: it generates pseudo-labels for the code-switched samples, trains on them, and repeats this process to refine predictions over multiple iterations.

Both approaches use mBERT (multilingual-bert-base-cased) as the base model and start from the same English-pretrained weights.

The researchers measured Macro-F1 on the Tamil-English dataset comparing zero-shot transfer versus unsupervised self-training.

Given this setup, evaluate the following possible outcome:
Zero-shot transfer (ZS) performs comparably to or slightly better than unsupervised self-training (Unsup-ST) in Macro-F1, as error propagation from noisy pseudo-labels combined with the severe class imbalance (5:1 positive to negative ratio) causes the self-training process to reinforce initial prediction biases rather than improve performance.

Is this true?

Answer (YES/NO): YES